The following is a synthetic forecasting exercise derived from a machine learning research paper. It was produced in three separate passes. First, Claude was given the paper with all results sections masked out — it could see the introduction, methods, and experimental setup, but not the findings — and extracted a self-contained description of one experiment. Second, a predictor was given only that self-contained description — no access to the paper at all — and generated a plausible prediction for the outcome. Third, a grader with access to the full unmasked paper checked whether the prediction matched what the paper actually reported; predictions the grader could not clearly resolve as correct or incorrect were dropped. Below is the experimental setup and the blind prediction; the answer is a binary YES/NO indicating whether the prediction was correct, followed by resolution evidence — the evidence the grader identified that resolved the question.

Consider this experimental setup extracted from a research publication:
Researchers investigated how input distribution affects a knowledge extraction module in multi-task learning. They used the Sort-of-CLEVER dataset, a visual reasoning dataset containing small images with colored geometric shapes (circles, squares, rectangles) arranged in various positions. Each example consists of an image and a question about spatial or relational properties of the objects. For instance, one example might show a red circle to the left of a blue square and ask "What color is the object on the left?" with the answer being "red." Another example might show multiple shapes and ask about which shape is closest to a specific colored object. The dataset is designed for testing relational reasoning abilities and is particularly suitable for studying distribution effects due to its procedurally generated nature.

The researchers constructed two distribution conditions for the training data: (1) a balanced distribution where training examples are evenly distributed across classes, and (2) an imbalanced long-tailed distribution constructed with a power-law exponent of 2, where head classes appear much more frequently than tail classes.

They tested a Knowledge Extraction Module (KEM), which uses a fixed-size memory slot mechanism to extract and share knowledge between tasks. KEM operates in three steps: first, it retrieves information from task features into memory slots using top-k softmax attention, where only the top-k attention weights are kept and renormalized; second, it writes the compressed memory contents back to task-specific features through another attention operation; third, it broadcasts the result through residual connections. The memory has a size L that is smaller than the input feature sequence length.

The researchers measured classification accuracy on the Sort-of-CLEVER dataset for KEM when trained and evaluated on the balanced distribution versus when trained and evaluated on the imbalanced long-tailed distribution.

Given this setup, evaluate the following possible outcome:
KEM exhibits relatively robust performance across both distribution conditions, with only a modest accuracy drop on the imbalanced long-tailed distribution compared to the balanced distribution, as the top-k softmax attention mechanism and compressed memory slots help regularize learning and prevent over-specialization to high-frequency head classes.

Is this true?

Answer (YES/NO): NO